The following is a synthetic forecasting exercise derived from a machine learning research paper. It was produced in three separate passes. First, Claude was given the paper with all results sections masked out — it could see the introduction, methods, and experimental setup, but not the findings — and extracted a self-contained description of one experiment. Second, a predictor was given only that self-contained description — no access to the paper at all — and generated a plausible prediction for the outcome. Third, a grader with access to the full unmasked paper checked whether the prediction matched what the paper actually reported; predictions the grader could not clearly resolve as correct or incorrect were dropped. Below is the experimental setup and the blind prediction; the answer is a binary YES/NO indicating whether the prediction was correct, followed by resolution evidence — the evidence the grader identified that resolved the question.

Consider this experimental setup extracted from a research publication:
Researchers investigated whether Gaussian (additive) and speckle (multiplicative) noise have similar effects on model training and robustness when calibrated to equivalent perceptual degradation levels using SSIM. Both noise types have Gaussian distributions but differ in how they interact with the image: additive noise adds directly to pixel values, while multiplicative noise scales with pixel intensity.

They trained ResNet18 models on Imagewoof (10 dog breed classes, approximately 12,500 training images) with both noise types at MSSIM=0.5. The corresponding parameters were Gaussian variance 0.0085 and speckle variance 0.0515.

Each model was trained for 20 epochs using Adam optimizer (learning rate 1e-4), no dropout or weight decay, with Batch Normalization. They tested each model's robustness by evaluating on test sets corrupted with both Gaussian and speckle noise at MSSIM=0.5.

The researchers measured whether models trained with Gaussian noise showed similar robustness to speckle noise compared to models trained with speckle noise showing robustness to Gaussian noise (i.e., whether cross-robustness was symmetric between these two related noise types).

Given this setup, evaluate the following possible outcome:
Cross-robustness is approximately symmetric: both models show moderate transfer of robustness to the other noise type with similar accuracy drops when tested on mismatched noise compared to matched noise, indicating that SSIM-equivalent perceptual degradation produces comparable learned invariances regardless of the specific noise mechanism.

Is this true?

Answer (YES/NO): NO